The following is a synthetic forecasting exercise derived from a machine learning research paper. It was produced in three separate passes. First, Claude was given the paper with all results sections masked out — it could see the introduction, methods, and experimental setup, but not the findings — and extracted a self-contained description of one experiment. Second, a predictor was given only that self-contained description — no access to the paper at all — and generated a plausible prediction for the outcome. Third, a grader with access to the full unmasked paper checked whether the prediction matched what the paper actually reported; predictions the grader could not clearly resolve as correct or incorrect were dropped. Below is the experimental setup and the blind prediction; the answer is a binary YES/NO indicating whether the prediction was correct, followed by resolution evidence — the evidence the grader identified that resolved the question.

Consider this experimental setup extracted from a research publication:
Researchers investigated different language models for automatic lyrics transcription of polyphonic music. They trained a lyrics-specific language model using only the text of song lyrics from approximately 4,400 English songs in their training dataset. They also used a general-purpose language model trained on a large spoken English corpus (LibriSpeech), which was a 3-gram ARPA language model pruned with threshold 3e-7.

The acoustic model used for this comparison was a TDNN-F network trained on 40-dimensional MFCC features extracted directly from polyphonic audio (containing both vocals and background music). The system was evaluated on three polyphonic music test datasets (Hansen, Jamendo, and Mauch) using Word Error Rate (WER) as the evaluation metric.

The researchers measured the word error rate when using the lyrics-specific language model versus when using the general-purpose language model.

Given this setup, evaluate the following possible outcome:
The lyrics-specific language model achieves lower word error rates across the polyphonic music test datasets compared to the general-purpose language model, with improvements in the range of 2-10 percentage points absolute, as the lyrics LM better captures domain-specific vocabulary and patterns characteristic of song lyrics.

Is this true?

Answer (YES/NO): NO